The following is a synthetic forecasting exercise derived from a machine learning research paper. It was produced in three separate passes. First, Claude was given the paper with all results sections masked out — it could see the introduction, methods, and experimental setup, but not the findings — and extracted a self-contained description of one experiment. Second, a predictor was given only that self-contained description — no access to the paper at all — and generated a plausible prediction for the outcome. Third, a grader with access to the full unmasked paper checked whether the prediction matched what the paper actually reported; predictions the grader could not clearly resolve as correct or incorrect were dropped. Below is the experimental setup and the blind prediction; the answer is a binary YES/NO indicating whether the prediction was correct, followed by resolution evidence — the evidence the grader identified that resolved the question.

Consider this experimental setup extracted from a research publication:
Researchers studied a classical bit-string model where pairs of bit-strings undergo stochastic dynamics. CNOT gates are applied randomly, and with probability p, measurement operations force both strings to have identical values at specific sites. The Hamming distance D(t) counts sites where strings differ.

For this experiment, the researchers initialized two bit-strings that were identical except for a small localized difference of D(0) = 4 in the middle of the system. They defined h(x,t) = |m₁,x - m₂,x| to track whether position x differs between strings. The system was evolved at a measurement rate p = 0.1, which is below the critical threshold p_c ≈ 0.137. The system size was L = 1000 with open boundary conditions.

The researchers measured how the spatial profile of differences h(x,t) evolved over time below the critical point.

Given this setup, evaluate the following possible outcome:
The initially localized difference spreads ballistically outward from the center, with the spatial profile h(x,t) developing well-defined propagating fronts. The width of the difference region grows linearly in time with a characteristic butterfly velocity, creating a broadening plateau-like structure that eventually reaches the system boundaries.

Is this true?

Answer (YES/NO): NO